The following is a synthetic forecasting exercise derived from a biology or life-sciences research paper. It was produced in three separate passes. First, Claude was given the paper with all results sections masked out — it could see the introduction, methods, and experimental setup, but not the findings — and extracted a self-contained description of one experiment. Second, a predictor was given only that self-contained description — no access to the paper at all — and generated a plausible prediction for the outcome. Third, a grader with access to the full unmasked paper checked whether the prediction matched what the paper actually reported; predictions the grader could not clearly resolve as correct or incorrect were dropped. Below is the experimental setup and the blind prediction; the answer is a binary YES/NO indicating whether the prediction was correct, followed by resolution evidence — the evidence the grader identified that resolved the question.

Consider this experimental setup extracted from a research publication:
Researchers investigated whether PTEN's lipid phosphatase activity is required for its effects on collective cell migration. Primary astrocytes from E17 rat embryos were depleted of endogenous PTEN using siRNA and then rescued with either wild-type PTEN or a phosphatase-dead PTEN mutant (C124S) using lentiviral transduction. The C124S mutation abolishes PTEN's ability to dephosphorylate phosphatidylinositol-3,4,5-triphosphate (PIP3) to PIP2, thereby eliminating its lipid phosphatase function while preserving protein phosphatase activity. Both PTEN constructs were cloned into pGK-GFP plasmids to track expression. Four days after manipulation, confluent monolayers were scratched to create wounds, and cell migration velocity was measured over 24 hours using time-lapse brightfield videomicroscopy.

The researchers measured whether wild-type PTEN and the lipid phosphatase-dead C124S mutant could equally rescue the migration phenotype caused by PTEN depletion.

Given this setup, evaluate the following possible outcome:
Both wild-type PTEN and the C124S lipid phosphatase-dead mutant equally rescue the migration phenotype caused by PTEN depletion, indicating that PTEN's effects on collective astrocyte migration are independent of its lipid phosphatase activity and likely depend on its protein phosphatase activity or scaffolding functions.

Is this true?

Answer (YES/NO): NO